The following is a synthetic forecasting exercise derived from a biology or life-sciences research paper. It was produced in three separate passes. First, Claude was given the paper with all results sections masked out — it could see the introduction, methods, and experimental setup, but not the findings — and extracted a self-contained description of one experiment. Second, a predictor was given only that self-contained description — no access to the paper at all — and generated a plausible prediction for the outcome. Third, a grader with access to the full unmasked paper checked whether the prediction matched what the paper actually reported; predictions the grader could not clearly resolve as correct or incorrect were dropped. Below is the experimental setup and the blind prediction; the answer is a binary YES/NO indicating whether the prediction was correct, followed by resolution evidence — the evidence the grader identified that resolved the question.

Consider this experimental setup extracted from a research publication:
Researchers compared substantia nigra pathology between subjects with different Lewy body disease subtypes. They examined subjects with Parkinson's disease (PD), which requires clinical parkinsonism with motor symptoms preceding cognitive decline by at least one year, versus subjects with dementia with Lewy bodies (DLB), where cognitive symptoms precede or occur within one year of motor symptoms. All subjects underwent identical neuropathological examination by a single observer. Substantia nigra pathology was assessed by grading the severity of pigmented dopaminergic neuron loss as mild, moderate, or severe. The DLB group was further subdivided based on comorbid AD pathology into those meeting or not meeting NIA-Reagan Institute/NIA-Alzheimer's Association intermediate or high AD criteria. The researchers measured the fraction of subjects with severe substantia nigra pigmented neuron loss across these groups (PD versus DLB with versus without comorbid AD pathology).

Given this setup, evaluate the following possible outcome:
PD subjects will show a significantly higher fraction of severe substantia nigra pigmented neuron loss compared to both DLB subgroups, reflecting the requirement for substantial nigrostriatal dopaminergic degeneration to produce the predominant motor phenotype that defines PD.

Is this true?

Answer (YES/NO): YES